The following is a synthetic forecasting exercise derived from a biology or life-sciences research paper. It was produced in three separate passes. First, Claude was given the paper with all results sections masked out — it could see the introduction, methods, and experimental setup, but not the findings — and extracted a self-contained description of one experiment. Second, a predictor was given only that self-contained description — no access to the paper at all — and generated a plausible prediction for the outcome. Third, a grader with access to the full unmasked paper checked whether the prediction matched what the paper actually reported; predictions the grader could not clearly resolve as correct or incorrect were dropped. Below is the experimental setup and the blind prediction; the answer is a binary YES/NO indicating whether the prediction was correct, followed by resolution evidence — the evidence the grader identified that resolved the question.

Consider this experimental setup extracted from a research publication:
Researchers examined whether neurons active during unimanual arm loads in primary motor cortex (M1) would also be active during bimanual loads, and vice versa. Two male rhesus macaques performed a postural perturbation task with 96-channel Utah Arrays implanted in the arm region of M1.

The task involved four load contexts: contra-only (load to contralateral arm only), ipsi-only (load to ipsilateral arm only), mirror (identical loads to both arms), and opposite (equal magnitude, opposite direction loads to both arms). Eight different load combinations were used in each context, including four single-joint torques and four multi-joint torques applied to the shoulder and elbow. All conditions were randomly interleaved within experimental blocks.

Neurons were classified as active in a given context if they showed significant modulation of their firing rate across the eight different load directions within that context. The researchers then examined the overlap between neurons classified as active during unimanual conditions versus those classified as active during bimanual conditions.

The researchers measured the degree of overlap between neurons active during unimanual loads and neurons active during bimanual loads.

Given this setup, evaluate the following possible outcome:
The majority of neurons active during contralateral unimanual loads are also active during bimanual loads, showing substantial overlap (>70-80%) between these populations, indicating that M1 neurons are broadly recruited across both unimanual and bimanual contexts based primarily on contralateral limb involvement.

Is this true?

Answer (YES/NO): YES